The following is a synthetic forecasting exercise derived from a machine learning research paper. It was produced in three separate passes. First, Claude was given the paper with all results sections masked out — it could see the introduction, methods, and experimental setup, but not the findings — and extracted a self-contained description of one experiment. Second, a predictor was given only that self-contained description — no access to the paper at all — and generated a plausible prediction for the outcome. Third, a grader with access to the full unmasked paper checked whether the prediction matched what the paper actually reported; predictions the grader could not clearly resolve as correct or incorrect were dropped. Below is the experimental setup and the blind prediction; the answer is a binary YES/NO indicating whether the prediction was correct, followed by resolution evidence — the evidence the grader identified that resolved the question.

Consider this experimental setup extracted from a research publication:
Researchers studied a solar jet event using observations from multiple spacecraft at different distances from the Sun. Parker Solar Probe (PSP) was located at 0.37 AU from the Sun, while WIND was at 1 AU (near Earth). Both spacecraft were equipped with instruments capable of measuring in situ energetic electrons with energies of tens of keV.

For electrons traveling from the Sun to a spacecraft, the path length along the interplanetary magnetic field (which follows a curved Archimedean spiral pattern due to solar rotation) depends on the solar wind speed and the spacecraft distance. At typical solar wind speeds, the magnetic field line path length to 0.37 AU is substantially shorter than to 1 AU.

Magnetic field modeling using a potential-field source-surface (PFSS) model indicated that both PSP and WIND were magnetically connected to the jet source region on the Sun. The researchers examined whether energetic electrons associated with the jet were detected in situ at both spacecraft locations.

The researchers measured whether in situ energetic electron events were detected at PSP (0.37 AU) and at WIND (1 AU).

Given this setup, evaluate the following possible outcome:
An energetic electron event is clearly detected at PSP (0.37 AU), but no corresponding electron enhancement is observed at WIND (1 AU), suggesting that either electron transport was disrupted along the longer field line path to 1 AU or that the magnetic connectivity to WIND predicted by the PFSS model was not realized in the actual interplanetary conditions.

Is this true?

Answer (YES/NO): NO